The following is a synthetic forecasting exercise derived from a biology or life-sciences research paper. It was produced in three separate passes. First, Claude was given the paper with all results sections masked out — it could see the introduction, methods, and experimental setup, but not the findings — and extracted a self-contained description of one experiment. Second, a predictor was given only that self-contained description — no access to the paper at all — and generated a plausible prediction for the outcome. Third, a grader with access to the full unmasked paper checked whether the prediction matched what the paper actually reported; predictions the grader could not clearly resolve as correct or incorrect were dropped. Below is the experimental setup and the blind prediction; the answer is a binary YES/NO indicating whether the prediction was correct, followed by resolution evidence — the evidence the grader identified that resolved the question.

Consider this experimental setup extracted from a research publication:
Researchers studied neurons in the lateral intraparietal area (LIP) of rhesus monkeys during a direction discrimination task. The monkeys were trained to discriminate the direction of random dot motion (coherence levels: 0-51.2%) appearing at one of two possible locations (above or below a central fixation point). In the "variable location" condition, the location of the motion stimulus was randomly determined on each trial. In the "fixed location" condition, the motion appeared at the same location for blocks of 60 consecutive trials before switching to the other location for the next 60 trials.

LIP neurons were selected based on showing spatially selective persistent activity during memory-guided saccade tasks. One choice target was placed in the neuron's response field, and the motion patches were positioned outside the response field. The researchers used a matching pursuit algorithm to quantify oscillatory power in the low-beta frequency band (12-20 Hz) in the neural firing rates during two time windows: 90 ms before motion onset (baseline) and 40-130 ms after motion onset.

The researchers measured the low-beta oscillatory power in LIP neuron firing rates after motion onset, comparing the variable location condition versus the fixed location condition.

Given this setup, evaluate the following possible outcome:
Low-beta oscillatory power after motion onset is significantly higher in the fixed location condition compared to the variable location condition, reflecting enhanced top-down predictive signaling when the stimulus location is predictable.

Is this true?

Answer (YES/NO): NO